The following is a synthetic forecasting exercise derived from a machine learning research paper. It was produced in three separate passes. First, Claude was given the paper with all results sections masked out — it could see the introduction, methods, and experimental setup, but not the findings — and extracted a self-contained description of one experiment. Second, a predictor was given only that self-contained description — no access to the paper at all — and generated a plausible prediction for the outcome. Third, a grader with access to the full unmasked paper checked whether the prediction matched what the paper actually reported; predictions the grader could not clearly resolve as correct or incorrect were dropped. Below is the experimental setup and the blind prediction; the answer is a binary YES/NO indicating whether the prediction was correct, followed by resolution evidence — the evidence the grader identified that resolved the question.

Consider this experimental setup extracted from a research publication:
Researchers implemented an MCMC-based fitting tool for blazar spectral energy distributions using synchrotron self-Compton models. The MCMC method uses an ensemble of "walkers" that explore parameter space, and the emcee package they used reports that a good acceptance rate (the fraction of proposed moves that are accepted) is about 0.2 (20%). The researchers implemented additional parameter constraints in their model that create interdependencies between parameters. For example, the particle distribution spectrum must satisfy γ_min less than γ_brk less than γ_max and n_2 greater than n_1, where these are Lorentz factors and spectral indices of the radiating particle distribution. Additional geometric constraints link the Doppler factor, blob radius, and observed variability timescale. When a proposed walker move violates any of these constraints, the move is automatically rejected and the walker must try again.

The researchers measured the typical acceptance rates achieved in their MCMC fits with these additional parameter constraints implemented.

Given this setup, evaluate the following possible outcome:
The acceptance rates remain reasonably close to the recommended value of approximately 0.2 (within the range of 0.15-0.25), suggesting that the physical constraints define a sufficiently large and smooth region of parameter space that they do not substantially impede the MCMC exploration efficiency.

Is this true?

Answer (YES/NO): NO